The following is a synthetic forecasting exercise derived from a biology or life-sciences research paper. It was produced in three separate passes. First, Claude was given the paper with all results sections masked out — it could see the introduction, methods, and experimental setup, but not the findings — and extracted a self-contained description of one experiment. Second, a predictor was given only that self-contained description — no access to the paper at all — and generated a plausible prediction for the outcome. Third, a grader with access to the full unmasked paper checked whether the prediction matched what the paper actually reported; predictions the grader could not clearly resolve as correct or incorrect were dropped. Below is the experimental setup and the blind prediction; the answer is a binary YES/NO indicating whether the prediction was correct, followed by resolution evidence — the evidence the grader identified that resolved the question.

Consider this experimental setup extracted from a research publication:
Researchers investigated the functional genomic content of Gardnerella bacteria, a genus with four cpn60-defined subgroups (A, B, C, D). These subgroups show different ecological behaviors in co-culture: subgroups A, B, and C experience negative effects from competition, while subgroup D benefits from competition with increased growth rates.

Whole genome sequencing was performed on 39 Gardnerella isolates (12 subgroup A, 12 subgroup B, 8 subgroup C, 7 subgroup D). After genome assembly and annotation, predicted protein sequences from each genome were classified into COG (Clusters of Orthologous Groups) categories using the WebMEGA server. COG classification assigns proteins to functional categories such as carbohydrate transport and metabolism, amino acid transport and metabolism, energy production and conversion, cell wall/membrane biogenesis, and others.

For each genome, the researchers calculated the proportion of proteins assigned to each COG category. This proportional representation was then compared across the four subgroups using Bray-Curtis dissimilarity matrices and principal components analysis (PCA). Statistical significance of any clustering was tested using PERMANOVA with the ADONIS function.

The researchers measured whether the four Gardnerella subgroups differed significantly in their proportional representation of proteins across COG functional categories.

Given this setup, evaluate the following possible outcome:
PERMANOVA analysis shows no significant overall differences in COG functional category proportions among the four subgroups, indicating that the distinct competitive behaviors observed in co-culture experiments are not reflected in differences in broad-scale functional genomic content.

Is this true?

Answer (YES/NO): NO